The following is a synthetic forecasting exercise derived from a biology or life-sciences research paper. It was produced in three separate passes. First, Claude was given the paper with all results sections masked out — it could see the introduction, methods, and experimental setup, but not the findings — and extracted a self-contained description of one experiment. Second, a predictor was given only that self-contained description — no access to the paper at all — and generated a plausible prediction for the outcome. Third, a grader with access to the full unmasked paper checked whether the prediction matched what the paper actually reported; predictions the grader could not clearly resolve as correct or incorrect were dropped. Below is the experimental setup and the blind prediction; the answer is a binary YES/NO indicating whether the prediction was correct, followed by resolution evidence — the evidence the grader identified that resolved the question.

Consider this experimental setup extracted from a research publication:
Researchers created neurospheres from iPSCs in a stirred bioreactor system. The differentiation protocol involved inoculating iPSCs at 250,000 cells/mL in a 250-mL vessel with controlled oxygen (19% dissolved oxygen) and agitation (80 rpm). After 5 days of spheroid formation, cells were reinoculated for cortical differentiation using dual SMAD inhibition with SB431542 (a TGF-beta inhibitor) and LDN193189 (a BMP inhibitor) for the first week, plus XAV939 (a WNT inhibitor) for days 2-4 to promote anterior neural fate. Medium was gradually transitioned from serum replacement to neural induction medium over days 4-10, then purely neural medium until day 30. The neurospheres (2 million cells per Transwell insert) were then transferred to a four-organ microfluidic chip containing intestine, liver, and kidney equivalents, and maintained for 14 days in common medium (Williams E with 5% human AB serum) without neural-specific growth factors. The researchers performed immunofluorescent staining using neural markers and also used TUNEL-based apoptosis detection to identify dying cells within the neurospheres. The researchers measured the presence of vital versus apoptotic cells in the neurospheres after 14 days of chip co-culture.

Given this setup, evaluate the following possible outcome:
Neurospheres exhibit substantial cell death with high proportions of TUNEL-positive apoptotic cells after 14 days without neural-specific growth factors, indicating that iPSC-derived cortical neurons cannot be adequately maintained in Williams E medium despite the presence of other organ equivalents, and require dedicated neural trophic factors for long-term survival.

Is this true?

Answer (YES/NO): NO